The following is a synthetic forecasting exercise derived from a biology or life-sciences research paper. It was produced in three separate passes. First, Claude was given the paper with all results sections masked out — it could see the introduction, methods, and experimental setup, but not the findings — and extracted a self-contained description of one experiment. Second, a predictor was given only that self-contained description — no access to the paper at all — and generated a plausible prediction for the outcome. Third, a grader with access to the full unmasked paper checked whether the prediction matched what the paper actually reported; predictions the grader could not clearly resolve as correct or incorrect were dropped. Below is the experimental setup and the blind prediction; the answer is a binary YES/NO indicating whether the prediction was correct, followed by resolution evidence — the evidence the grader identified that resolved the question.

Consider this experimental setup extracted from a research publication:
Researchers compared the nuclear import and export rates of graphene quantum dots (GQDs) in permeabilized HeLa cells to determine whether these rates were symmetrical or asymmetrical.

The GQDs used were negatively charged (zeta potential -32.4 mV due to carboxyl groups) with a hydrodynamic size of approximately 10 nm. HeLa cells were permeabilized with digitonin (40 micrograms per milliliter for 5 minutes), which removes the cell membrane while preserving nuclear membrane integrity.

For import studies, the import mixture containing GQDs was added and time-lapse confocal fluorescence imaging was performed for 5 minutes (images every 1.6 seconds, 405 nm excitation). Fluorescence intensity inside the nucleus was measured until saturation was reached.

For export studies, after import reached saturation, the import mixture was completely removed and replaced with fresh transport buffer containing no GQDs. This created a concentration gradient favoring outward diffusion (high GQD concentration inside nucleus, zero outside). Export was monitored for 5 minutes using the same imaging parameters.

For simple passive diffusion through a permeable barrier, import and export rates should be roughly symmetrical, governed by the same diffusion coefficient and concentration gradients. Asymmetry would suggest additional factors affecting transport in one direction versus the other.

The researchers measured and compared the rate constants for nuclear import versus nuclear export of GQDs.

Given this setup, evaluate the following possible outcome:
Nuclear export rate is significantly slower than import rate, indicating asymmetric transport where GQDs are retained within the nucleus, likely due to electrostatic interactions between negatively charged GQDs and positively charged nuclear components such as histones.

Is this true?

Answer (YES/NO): NO